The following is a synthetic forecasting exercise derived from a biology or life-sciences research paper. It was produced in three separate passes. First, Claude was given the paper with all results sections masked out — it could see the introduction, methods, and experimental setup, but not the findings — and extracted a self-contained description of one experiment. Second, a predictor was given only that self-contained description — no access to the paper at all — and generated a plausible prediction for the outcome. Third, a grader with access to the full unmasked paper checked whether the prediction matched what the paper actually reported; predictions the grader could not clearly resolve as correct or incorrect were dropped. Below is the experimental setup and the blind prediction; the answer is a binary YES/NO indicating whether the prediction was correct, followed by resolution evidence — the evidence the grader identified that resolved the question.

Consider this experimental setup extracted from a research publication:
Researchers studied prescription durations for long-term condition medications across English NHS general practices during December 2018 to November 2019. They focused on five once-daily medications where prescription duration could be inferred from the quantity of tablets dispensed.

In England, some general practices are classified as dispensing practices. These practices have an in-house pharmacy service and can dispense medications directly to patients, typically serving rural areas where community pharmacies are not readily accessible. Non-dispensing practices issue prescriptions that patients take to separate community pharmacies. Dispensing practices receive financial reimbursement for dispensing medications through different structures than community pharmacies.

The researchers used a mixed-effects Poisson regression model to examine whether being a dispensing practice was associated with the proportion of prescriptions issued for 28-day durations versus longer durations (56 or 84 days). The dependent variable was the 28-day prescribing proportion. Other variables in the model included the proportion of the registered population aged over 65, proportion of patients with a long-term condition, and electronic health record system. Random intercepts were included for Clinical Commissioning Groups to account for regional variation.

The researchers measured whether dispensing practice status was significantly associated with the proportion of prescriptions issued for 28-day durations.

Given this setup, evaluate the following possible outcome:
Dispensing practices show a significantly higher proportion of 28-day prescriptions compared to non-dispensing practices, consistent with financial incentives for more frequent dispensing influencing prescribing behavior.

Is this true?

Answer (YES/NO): YES